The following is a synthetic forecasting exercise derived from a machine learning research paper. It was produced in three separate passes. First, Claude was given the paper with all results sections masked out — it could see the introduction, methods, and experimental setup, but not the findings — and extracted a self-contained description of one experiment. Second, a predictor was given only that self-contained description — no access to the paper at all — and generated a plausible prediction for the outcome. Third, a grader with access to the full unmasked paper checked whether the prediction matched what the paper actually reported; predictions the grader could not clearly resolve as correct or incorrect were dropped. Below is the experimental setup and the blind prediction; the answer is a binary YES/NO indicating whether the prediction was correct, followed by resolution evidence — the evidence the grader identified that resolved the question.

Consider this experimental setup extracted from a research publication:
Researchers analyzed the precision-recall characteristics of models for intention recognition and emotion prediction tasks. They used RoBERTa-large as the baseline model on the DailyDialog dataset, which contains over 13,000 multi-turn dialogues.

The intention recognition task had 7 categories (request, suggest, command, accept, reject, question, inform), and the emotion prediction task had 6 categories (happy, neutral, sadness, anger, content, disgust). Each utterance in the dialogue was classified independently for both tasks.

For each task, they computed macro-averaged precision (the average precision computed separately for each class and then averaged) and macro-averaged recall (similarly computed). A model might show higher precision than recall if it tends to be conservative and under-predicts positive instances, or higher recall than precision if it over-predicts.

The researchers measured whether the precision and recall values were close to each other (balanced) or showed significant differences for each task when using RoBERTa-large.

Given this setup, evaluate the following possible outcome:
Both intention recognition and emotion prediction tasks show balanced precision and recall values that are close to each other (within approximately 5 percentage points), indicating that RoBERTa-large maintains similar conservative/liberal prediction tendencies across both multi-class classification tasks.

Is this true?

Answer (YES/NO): YES